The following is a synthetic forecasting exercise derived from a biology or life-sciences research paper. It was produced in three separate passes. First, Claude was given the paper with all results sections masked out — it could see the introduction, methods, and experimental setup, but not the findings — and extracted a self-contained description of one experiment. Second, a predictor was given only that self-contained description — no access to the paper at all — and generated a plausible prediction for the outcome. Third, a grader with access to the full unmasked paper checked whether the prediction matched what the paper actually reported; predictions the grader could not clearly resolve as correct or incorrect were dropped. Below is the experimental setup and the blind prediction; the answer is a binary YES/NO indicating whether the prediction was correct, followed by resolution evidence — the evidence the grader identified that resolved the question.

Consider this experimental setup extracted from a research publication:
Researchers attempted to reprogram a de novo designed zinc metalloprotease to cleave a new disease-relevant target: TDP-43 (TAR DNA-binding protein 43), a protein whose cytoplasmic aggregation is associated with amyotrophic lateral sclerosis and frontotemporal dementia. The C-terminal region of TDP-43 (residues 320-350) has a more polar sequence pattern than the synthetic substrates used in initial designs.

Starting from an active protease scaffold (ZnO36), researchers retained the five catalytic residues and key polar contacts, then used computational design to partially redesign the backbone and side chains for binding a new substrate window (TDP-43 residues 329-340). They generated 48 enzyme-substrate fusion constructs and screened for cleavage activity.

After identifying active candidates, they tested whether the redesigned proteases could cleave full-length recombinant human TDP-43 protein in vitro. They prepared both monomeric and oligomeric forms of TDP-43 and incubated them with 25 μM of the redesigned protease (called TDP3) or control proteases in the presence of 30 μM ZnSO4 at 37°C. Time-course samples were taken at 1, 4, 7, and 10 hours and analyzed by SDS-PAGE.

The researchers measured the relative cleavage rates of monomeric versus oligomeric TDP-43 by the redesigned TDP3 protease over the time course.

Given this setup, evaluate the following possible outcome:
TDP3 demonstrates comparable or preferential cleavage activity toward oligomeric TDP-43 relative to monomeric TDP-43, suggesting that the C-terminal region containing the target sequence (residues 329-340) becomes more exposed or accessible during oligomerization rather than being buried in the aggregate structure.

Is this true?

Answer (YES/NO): YES